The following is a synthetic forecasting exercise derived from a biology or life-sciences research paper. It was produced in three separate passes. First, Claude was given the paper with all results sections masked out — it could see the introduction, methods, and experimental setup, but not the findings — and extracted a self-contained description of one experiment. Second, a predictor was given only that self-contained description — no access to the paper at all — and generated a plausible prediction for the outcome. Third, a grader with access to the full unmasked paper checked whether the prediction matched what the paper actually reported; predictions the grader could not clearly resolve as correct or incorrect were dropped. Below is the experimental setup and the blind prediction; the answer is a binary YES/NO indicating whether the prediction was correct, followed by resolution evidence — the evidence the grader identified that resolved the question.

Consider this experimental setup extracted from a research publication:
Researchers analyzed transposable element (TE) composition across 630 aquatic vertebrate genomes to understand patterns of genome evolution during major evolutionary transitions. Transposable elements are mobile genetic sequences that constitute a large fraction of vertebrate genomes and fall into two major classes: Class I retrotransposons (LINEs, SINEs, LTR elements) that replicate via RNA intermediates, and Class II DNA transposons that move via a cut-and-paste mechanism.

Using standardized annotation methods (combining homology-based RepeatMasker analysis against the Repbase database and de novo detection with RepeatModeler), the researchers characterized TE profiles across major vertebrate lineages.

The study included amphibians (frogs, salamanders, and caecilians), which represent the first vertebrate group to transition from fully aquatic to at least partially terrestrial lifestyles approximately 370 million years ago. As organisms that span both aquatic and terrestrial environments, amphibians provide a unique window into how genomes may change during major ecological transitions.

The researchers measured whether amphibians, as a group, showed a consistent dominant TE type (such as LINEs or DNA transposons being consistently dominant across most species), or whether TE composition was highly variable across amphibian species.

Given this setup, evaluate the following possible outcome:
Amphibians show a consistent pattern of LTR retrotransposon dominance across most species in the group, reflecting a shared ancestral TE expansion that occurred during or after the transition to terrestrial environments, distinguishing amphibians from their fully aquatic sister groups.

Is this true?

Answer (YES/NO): NO